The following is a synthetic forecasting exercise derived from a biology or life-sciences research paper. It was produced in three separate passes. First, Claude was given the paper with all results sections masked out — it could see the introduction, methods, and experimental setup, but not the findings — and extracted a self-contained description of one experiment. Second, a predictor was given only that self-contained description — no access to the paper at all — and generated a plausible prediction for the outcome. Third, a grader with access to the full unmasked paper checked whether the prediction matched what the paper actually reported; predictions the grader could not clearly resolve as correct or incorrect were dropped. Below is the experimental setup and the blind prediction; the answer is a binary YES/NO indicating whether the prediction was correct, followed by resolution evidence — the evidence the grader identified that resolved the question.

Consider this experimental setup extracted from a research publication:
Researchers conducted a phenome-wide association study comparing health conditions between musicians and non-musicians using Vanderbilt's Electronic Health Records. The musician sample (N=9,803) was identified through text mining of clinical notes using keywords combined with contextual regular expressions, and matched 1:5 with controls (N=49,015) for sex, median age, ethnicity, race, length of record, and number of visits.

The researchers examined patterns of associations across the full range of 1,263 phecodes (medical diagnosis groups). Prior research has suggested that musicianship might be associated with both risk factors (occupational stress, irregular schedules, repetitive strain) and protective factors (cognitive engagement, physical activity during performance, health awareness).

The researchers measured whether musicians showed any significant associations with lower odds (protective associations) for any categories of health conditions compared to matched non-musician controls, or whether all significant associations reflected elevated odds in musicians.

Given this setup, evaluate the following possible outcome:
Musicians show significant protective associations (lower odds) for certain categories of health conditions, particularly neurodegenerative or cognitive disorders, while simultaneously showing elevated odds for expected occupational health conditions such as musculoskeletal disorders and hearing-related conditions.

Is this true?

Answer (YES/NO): NO